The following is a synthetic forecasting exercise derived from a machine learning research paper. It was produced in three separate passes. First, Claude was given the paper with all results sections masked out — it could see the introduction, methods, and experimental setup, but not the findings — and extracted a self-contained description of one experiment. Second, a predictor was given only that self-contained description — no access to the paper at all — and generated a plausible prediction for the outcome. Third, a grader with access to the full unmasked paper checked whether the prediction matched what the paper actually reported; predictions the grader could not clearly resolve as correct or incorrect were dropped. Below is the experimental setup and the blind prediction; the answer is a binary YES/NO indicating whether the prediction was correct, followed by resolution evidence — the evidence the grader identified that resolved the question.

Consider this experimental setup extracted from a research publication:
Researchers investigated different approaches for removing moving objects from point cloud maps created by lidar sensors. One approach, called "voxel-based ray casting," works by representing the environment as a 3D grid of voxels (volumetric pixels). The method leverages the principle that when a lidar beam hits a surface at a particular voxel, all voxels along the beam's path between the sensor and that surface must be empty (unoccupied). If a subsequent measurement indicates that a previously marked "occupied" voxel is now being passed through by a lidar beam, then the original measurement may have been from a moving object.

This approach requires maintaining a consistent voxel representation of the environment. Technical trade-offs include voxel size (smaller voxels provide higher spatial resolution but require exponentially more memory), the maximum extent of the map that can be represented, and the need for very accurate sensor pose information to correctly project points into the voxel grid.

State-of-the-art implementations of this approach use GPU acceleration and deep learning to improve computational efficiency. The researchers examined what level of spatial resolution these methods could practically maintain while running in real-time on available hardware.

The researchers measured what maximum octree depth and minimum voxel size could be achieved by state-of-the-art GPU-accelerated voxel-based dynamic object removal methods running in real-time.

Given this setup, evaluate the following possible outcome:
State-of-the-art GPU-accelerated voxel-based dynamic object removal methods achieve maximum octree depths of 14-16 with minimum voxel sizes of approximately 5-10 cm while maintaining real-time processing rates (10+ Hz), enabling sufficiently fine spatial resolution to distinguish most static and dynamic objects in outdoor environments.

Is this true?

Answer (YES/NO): NO